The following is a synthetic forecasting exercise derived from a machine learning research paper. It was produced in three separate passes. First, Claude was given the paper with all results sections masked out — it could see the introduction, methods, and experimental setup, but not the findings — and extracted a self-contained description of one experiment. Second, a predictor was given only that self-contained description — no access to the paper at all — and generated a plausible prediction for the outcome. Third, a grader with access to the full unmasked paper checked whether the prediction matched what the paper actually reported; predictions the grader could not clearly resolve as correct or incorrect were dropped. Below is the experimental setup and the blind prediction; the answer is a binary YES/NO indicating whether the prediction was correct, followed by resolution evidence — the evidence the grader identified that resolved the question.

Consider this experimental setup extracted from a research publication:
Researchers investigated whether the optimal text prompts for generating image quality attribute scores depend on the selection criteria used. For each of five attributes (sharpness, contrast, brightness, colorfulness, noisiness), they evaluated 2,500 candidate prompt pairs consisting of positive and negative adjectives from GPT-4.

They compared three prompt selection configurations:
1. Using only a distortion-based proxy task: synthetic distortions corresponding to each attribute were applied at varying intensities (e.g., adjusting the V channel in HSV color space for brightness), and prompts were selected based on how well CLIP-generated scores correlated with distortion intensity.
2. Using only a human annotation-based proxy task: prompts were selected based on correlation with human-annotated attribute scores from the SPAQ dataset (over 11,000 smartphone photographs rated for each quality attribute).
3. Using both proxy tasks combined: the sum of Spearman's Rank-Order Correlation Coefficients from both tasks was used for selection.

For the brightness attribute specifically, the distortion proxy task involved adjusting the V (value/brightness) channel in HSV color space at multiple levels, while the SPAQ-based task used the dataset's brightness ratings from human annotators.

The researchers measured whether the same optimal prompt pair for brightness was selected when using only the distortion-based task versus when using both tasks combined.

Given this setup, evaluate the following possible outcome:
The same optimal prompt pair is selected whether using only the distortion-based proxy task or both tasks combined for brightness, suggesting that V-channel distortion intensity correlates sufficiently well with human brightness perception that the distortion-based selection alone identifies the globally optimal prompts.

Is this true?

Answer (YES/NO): NO